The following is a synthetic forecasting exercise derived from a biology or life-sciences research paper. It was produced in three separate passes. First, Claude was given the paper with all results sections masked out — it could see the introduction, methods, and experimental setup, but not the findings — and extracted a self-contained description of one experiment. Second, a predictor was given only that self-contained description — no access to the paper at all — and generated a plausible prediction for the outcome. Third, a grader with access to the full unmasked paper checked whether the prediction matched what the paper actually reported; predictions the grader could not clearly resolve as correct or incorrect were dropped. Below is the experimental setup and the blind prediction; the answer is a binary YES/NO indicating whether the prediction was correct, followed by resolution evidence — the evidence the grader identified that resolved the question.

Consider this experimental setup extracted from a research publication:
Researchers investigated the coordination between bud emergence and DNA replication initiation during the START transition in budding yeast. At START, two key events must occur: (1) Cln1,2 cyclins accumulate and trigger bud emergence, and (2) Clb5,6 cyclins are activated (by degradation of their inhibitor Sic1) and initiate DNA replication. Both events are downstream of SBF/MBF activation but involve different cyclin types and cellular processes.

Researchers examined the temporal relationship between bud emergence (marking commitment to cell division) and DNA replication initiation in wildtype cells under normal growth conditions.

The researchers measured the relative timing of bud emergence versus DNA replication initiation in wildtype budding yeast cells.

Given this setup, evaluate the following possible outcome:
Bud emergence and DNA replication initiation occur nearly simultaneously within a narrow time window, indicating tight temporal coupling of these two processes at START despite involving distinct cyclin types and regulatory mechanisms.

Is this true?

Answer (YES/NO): YES